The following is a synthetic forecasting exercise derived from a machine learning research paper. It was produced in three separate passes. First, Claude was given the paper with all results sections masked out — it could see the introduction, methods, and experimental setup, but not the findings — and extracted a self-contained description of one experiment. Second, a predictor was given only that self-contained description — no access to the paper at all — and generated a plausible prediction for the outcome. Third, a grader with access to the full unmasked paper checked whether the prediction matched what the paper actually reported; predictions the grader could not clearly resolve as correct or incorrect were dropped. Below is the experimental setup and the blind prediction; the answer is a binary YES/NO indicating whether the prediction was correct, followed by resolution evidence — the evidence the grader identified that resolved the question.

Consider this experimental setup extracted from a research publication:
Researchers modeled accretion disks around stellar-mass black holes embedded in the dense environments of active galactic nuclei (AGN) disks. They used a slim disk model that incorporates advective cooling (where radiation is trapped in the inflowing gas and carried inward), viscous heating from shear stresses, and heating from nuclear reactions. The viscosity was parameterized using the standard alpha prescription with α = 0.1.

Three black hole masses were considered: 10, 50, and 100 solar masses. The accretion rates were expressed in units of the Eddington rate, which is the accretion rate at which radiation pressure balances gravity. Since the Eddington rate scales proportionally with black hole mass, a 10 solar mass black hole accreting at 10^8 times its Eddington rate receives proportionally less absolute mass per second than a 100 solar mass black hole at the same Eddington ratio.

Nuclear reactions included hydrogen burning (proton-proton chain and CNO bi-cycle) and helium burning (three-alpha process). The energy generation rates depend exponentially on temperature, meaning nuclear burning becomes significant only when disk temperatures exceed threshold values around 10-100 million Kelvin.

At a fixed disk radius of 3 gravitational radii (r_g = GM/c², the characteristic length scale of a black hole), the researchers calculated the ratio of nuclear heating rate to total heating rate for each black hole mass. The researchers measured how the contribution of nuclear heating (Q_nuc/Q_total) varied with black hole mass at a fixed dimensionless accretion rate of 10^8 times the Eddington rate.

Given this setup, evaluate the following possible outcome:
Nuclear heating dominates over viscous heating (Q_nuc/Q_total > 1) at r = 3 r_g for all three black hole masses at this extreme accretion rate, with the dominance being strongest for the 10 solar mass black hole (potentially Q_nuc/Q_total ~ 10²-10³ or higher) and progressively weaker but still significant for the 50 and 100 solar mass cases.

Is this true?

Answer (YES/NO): NO